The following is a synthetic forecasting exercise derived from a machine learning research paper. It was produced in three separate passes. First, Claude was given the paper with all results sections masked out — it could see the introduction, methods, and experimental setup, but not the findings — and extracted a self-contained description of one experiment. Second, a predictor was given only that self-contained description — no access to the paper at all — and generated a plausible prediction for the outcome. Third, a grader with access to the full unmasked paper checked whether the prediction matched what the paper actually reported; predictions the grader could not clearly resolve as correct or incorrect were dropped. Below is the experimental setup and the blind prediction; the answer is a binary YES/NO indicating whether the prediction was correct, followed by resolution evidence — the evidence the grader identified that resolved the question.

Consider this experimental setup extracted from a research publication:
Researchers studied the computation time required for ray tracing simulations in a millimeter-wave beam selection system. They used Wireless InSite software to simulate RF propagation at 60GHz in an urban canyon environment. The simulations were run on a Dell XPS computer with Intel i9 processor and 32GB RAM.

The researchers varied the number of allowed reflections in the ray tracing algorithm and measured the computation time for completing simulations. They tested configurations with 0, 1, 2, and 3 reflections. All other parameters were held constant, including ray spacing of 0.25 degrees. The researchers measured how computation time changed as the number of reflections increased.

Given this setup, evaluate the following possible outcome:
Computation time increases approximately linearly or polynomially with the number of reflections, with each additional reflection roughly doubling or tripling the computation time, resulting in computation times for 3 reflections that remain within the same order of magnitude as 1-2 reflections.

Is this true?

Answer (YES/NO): NO